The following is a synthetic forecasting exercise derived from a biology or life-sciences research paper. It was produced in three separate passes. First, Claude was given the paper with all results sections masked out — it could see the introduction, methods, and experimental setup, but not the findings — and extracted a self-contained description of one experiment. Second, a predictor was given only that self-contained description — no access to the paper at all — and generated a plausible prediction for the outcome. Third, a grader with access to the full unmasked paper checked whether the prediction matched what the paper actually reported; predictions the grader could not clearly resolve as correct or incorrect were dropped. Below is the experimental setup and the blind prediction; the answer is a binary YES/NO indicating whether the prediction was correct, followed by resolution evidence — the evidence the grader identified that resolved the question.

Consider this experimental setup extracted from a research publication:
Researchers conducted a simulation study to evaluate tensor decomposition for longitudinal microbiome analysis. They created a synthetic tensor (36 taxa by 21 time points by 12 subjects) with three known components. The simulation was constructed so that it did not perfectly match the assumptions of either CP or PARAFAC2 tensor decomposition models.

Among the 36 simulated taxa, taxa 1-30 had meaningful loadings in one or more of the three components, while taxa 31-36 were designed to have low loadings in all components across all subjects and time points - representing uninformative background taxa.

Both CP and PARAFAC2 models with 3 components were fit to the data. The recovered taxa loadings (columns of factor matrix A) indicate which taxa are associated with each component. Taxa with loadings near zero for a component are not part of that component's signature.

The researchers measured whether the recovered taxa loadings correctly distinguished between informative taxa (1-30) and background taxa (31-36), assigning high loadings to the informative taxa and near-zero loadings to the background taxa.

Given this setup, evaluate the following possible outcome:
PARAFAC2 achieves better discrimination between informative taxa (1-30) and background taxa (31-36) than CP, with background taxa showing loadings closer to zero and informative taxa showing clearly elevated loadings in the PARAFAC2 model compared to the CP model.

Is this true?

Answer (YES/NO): NO